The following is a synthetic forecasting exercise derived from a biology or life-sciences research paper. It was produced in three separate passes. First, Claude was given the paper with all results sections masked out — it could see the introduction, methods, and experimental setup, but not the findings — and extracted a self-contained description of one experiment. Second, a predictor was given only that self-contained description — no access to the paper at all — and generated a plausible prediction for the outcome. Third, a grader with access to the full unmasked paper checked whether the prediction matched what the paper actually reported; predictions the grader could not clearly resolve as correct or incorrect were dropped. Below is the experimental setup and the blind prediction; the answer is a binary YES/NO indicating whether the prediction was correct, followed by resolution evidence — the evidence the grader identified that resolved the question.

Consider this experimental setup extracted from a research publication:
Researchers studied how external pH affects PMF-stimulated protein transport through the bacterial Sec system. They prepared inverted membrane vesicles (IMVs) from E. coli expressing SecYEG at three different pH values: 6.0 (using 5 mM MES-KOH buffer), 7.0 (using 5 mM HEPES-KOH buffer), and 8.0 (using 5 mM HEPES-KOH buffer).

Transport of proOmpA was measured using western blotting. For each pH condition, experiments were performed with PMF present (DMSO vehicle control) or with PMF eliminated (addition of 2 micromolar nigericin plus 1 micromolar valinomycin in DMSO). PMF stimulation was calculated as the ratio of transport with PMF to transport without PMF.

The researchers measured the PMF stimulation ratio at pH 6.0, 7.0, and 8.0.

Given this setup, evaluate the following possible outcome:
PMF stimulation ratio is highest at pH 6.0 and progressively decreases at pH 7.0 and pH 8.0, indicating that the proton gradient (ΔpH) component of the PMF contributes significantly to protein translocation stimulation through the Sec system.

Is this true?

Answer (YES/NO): NO